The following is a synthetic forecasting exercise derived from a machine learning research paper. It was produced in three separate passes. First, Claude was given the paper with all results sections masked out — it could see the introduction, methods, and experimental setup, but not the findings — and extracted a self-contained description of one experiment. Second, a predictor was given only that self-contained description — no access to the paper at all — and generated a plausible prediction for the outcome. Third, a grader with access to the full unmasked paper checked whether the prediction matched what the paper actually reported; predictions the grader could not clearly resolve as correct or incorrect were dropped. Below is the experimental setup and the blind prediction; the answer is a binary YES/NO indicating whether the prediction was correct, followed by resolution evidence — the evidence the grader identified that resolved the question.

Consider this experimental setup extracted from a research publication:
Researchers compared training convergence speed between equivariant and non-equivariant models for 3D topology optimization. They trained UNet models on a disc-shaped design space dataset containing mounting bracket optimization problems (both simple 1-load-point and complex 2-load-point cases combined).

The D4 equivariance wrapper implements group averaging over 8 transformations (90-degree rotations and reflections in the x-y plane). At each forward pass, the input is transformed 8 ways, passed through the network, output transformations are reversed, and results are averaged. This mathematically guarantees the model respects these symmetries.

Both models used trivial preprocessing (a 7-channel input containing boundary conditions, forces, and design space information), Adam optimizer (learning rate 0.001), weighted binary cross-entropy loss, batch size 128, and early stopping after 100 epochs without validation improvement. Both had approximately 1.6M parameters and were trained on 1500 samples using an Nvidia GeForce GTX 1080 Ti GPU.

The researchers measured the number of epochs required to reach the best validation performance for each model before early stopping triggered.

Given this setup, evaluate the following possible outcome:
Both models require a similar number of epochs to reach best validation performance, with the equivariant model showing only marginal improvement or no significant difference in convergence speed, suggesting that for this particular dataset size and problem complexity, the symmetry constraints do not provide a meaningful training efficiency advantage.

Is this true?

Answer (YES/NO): NO